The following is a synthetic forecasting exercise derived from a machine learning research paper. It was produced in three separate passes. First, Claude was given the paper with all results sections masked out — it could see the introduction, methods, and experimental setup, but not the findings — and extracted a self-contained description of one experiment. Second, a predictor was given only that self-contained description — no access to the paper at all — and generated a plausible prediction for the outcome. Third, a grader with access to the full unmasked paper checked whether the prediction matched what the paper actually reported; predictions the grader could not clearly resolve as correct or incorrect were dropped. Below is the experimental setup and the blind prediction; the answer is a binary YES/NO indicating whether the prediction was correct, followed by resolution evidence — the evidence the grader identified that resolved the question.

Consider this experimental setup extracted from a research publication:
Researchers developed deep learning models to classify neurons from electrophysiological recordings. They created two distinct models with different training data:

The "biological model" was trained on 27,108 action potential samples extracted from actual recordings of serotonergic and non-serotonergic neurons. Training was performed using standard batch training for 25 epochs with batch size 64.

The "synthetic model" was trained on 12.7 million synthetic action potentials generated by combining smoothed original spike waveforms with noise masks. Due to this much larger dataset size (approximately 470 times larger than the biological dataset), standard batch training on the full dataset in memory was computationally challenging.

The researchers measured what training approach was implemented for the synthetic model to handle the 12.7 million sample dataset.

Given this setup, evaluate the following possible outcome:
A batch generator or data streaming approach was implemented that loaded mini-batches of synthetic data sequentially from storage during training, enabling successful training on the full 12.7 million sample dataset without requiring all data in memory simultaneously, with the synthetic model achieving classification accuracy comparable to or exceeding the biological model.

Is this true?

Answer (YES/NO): YES